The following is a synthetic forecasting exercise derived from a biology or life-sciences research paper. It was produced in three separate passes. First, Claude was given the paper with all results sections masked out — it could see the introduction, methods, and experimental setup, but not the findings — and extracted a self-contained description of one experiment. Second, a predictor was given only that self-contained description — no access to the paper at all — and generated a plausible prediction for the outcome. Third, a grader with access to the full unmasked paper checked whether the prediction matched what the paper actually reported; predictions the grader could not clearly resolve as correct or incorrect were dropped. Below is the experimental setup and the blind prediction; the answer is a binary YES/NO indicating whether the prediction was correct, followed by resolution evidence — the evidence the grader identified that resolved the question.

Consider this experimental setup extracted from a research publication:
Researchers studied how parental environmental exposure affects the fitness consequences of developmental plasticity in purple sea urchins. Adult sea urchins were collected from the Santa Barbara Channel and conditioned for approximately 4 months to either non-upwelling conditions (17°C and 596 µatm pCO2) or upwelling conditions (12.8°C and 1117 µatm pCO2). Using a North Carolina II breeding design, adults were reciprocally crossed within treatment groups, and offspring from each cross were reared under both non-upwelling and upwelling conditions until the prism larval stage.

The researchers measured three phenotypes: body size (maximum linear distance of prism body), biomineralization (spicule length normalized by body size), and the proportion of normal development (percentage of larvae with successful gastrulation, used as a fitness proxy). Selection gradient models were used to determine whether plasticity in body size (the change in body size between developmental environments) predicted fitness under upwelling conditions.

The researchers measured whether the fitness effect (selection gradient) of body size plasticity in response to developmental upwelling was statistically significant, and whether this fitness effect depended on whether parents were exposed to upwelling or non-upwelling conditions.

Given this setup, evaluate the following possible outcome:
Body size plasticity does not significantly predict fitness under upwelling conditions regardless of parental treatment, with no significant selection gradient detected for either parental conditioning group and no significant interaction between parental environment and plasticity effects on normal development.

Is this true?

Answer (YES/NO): NO